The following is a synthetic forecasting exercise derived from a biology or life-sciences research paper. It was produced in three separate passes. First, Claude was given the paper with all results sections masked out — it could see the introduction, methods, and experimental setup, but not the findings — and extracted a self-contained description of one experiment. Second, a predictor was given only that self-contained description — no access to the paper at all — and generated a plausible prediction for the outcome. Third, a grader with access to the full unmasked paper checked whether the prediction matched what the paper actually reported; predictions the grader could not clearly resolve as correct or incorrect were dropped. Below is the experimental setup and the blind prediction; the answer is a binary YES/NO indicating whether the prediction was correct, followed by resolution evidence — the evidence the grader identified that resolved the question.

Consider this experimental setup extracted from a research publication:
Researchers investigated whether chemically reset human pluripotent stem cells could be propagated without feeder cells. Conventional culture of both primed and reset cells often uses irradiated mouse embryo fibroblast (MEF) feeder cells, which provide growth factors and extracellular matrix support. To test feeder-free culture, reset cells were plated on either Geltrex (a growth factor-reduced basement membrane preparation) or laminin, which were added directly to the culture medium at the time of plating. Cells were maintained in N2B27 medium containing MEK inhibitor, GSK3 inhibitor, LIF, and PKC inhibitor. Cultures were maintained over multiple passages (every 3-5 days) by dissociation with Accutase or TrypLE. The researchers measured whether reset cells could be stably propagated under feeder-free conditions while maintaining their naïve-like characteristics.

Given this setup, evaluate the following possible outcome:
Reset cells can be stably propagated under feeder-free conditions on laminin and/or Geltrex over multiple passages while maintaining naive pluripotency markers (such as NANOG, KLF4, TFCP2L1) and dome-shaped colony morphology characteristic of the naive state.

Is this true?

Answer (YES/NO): YES